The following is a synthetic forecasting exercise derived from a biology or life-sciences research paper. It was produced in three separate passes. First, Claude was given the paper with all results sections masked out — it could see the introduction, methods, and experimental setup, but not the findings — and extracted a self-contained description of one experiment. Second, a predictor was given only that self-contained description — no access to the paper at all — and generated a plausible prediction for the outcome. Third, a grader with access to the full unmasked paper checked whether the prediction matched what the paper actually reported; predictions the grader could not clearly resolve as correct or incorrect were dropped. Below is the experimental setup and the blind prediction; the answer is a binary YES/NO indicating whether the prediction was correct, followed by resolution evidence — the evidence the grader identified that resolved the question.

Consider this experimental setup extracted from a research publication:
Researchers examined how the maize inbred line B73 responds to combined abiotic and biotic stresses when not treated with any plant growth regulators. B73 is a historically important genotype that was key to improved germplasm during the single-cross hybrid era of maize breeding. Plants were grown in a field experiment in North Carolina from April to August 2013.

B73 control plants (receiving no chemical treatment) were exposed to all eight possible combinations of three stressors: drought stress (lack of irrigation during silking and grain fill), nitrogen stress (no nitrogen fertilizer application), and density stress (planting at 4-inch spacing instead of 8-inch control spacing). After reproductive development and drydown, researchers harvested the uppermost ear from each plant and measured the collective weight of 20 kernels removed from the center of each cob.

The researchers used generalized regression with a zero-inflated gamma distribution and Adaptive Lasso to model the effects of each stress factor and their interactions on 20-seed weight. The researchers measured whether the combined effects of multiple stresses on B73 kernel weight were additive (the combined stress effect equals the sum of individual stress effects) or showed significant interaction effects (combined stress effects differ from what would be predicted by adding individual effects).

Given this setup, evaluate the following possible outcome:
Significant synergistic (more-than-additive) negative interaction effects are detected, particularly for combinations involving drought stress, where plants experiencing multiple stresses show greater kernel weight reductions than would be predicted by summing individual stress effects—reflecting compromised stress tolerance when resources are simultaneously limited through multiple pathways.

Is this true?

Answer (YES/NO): NO